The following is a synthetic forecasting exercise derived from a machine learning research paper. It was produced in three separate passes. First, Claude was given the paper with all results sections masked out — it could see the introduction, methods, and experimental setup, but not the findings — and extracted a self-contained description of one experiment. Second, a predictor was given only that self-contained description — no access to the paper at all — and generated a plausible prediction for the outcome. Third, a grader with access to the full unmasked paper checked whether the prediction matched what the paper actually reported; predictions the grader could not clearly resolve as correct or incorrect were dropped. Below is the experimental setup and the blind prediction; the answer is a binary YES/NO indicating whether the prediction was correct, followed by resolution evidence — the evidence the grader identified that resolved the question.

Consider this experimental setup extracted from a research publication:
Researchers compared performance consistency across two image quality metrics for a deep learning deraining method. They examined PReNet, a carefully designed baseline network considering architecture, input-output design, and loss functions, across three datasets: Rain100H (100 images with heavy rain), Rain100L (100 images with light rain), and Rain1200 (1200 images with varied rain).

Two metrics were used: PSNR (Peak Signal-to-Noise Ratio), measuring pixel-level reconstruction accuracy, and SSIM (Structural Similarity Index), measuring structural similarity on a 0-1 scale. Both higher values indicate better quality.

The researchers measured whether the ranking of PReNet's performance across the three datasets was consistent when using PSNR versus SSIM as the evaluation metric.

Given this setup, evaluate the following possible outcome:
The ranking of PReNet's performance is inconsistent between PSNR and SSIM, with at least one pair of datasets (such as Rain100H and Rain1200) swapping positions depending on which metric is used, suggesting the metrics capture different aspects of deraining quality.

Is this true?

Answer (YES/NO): NO